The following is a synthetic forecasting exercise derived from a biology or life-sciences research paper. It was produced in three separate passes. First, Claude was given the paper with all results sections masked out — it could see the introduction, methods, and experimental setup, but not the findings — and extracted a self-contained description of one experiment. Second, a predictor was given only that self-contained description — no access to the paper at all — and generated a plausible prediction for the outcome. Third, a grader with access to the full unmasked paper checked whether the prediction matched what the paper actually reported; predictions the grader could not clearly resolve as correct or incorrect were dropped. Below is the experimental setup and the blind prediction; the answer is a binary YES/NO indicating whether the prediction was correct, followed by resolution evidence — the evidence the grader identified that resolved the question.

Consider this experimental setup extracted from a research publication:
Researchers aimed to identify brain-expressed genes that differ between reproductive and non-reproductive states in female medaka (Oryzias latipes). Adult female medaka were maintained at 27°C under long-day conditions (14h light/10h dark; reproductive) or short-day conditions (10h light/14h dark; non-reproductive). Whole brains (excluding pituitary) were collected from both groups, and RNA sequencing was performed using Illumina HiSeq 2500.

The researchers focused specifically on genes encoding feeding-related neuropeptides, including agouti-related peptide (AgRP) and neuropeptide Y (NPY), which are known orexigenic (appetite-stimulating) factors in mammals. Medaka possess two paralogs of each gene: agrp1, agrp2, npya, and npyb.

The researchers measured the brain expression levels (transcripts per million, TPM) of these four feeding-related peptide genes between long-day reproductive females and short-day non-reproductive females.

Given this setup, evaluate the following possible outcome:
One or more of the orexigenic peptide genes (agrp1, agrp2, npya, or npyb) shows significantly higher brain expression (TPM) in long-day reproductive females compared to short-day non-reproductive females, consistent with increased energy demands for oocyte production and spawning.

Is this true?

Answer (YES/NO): YES